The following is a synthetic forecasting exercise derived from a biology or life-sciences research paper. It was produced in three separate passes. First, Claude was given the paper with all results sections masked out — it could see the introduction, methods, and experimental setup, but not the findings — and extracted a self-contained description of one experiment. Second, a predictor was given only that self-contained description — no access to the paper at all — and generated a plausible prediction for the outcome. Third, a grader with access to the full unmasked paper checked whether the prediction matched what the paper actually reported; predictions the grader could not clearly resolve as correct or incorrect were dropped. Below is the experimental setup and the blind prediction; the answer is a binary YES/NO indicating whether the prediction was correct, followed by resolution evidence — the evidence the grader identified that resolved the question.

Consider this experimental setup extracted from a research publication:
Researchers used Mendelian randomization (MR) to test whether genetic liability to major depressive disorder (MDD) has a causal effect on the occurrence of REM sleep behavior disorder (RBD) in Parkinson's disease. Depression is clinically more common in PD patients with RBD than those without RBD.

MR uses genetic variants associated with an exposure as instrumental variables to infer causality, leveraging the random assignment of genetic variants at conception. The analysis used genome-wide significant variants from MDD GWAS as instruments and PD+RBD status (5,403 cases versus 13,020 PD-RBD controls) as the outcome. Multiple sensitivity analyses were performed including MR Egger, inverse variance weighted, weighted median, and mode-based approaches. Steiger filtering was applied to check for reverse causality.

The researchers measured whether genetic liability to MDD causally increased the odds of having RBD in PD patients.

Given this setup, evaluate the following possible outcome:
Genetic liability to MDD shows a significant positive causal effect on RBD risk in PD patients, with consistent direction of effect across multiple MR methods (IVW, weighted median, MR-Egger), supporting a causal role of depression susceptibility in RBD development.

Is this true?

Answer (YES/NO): NO